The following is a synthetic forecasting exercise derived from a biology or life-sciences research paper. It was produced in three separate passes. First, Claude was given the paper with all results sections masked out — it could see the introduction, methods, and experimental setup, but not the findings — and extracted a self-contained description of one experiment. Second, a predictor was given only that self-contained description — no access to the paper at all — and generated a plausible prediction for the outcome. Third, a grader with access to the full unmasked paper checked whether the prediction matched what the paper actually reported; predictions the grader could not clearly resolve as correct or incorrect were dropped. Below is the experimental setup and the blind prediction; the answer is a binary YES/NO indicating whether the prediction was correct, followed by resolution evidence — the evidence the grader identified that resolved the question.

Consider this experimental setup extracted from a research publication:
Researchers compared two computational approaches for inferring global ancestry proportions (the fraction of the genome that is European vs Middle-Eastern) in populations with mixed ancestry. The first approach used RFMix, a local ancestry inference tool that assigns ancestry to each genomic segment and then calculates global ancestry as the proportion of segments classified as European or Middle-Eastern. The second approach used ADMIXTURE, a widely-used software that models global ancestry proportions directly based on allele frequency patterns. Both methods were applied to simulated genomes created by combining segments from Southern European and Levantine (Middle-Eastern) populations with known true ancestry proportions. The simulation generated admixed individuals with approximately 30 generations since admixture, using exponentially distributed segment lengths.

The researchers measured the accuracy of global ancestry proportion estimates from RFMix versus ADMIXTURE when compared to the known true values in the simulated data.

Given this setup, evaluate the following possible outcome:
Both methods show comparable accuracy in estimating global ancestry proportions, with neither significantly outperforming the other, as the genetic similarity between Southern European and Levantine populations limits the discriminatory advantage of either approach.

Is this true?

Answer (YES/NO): NO